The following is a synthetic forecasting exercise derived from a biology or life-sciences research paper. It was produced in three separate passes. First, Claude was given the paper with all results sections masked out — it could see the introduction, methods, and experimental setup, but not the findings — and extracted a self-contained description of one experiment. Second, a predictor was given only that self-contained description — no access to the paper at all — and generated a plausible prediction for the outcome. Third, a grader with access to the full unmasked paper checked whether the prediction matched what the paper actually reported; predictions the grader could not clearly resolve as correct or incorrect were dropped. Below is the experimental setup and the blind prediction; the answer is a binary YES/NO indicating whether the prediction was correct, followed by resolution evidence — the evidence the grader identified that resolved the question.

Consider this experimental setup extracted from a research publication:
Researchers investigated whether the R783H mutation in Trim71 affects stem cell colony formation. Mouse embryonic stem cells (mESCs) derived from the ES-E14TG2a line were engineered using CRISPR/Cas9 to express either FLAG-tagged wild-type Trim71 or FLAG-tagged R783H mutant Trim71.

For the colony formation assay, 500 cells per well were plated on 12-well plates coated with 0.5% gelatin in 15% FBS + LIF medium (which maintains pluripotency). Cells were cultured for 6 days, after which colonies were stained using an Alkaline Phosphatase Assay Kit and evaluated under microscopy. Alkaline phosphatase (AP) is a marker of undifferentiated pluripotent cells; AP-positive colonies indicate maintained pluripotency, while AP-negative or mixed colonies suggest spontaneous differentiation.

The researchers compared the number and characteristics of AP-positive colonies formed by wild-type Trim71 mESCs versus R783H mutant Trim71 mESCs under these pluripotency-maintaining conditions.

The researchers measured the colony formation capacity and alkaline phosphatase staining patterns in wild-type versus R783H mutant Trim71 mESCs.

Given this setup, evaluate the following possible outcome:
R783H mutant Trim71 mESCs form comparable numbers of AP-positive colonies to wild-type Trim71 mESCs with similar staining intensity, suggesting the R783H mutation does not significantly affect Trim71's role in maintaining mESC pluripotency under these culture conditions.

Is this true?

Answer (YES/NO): YES